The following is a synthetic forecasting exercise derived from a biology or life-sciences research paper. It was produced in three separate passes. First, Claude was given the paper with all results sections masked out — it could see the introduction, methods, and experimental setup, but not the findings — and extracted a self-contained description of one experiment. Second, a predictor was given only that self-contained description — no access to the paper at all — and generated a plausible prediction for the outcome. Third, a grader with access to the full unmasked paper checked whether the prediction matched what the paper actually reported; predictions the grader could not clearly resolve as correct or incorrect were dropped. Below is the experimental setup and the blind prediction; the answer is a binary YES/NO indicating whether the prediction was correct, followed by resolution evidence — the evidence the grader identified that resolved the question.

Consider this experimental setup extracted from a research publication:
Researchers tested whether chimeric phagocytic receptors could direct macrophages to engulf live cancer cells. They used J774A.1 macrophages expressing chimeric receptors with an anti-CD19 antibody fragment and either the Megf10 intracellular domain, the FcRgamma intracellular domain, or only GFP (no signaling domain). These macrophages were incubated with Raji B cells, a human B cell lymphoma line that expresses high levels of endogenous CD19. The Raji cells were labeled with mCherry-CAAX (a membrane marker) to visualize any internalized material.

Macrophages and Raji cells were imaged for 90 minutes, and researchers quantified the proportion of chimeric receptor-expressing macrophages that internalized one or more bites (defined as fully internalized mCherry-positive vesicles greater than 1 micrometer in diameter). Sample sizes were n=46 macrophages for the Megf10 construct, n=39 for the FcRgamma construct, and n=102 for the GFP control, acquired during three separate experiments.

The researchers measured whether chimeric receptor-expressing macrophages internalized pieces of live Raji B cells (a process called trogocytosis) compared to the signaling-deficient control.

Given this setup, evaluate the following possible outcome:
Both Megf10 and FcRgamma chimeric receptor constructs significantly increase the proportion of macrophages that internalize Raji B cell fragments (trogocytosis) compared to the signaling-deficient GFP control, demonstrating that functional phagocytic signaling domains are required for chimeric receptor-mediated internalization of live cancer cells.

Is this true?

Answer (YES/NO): YES